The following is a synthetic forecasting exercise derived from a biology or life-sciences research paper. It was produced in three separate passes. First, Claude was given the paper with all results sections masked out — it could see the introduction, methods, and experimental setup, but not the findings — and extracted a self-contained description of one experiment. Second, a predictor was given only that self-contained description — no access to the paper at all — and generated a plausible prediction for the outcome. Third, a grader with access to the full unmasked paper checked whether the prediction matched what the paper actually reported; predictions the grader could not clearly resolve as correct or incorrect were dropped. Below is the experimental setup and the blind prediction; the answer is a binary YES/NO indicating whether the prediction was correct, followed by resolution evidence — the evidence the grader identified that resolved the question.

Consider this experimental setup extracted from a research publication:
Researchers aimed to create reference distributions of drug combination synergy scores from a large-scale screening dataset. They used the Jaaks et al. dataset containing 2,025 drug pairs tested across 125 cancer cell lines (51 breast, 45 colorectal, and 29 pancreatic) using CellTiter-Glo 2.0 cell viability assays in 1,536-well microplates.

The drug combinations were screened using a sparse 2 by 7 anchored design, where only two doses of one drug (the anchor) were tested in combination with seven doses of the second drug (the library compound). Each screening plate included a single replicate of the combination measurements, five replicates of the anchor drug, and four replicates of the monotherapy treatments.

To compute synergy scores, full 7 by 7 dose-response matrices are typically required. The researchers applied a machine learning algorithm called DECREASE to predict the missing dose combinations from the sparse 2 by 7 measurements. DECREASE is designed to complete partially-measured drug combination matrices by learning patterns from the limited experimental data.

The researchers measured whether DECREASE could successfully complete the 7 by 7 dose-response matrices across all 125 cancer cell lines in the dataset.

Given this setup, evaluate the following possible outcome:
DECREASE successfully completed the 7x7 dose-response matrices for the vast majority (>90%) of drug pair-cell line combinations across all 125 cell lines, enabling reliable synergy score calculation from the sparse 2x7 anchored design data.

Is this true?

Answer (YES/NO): YES